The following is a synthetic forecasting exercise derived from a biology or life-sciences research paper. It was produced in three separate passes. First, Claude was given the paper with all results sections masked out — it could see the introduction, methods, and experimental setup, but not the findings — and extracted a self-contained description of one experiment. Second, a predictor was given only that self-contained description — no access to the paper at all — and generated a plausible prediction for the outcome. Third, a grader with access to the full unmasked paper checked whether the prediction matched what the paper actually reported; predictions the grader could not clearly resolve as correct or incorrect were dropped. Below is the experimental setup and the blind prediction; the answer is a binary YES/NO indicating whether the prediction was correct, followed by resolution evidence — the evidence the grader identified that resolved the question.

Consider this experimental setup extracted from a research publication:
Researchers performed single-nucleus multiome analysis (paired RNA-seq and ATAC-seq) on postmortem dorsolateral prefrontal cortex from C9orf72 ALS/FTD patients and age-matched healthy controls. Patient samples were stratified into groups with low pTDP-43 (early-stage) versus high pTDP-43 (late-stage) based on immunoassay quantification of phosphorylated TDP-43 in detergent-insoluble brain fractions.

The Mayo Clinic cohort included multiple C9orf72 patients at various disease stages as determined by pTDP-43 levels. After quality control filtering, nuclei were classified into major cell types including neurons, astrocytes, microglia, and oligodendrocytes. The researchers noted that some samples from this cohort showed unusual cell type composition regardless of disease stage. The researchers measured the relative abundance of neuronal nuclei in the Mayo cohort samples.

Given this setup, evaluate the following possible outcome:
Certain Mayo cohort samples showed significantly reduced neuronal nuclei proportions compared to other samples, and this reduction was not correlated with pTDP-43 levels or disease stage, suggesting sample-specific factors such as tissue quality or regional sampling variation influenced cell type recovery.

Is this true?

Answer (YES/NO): YES